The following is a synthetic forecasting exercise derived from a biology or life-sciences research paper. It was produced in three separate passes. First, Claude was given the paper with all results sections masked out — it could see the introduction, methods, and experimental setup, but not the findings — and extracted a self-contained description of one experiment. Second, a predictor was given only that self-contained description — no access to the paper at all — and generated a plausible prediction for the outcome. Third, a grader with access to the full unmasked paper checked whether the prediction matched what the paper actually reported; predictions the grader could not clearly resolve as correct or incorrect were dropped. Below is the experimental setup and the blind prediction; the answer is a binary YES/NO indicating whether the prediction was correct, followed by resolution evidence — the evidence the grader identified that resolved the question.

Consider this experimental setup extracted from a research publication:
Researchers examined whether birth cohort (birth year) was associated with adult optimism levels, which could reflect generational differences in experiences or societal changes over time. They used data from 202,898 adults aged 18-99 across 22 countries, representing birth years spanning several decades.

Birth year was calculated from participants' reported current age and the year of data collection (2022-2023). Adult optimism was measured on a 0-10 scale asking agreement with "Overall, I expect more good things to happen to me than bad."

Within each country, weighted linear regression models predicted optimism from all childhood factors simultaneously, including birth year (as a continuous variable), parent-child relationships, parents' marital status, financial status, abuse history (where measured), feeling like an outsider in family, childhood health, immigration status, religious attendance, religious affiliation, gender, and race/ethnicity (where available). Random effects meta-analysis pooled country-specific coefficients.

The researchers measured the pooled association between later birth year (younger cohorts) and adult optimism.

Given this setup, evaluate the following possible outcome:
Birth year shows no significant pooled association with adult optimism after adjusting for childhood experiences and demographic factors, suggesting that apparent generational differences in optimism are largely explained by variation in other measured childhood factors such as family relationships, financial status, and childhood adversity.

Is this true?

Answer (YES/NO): NO